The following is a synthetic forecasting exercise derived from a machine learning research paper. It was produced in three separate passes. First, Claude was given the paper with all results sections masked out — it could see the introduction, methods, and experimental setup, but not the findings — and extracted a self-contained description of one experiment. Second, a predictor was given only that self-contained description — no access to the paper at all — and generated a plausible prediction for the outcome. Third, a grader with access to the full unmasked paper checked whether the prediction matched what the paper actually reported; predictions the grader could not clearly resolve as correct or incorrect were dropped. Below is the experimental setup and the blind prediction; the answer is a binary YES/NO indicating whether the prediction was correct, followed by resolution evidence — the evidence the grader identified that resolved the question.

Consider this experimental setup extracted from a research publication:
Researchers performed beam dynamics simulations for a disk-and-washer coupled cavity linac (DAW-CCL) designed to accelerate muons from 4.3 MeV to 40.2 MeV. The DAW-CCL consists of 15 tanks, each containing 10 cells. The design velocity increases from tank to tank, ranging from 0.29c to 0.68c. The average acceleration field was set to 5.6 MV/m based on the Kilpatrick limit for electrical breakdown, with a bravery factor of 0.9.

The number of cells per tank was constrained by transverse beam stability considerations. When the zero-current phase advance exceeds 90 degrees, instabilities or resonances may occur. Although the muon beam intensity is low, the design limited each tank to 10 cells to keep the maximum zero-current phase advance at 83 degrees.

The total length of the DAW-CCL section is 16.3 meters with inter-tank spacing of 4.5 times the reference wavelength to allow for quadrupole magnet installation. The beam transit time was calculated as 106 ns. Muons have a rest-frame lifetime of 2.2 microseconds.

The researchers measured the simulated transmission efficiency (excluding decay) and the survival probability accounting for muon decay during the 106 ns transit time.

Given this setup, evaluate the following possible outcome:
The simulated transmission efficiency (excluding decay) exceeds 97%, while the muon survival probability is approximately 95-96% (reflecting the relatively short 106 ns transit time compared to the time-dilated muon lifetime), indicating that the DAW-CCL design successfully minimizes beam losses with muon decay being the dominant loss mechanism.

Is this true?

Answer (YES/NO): YES